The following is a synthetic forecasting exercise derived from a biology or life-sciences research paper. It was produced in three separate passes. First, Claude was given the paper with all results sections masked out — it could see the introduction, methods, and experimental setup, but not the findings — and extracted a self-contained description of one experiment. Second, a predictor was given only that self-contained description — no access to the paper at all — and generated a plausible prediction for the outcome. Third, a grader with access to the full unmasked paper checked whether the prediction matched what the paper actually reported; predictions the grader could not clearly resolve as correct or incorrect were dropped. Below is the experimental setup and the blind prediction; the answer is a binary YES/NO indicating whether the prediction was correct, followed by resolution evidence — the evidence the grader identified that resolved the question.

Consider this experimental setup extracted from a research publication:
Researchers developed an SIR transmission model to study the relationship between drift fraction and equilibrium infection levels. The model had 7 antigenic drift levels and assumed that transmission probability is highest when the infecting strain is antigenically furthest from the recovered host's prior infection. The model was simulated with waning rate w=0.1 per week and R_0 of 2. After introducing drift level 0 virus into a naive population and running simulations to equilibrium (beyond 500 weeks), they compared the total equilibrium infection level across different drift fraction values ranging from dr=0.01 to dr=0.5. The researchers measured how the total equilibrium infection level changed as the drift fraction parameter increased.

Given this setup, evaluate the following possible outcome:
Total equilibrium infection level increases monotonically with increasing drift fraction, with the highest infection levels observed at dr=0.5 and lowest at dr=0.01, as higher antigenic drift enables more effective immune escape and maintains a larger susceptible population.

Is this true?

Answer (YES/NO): NO